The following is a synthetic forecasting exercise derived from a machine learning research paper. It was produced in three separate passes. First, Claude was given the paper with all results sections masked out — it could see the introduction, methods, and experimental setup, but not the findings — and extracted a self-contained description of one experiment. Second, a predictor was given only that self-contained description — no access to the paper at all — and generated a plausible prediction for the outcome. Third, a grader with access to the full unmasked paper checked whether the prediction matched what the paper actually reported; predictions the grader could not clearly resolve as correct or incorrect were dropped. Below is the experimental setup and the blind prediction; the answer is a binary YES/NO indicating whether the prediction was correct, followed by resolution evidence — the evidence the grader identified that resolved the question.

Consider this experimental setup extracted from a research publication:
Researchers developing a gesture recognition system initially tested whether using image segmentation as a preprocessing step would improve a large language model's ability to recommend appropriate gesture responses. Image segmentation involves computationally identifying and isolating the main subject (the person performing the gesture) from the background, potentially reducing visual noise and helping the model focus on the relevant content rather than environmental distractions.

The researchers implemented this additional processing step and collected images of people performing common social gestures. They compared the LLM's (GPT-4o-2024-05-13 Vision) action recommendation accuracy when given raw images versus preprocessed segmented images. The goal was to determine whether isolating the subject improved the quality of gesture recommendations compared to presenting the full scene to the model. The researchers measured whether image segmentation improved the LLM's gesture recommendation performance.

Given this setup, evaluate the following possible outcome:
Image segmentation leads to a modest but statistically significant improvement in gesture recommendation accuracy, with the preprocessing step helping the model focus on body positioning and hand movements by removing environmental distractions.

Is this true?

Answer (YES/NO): NO